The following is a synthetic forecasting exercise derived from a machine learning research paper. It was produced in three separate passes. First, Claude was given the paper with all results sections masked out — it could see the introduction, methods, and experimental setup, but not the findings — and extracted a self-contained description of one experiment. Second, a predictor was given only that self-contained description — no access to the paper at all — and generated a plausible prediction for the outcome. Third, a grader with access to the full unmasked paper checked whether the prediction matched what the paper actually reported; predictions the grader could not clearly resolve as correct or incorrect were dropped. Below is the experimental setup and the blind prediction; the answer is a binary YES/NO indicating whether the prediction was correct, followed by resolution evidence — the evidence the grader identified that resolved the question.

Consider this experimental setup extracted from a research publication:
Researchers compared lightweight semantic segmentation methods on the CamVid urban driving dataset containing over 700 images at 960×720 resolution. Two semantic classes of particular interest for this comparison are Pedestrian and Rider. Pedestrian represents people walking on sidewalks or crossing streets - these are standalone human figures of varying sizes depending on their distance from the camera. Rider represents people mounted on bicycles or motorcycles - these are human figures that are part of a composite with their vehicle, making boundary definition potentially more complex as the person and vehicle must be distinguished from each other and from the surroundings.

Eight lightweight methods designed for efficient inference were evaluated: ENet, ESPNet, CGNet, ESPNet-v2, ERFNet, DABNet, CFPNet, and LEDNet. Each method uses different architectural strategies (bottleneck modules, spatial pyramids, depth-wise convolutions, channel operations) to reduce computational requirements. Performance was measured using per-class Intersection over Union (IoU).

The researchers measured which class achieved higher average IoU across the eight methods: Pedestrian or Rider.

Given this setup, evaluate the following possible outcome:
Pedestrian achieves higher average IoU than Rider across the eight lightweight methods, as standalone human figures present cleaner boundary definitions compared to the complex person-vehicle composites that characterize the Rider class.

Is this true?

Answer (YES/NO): YES